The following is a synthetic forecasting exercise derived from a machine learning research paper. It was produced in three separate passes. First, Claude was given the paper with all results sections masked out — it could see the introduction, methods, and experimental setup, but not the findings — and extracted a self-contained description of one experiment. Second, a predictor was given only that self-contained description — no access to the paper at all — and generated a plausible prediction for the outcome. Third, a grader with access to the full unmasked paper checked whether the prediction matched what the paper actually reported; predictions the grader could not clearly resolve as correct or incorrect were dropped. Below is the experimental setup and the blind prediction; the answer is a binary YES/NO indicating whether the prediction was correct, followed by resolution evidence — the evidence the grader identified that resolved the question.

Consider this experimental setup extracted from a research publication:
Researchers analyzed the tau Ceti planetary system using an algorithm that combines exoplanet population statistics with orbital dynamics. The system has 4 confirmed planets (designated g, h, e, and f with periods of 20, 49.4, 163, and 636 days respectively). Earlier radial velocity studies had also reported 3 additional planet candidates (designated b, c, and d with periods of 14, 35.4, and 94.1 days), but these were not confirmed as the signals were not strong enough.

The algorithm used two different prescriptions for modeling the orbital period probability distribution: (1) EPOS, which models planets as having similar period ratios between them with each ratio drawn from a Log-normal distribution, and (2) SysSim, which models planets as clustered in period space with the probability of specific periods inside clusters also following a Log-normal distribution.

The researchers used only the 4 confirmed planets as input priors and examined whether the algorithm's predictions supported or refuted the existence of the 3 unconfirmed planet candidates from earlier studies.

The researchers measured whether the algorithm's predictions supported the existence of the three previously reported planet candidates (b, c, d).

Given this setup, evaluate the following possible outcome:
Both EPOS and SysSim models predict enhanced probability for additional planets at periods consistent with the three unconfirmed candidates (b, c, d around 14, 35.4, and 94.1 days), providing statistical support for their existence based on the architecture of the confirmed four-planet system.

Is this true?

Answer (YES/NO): YES